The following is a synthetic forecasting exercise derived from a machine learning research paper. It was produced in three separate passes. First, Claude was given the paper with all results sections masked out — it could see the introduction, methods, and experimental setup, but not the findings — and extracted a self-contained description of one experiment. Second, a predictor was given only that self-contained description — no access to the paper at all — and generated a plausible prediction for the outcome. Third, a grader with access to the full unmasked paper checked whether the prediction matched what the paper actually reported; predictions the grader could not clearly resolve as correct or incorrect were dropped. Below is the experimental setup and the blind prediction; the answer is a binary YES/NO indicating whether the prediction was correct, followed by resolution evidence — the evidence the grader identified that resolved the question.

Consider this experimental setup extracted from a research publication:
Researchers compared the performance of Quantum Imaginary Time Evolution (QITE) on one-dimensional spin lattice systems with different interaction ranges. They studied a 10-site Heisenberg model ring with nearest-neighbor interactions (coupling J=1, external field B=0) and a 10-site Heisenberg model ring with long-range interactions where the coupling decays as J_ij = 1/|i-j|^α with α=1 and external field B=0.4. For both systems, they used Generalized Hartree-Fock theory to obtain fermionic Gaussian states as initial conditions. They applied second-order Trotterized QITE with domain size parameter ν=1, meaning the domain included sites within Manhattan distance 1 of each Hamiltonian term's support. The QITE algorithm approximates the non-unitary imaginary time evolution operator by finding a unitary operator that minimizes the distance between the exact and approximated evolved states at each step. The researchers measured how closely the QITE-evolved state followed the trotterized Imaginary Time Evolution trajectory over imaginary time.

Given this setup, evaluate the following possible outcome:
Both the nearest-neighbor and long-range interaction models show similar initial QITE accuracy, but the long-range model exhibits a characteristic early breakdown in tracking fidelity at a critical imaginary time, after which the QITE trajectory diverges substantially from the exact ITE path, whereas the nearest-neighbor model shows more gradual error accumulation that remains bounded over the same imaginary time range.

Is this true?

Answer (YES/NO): NO